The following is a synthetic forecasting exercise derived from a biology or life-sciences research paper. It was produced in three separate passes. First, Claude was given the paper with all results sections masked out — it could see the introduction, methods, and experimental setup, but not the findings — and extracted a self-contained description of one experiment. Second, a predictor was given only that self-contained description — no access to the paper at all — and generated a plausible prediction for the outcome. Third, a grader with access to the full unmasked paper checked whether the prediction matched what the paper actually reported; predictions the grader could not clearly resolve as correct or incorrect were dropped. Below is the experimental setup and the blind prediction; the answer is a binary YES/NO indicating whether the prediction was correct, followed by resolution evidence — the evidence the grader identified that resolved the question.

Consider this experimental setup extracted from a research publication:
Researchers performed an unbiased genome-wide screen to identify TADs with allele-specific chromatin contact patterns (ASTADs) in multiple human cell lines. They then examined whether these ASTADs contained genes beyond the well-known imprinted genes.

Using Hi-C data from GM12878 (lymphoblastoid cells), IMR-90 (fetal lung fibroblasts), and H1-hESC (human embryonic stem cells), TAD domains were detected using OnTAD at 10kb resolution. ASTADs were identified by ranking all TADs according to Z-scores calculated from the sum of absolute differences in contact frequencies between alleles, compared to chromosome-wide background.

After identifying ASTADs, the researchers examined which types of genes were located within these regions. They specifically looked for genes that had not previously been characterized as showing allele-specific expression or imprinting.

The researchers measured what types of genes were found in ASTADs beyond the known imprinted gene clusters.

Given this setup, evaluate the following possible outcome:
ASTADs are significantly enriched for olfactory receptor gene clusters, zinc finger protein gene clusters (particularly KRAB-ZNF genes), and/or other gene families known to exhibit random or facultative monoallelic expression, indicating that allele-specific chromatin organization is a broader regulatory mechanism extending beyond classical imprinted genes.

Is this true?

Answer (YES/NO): NO